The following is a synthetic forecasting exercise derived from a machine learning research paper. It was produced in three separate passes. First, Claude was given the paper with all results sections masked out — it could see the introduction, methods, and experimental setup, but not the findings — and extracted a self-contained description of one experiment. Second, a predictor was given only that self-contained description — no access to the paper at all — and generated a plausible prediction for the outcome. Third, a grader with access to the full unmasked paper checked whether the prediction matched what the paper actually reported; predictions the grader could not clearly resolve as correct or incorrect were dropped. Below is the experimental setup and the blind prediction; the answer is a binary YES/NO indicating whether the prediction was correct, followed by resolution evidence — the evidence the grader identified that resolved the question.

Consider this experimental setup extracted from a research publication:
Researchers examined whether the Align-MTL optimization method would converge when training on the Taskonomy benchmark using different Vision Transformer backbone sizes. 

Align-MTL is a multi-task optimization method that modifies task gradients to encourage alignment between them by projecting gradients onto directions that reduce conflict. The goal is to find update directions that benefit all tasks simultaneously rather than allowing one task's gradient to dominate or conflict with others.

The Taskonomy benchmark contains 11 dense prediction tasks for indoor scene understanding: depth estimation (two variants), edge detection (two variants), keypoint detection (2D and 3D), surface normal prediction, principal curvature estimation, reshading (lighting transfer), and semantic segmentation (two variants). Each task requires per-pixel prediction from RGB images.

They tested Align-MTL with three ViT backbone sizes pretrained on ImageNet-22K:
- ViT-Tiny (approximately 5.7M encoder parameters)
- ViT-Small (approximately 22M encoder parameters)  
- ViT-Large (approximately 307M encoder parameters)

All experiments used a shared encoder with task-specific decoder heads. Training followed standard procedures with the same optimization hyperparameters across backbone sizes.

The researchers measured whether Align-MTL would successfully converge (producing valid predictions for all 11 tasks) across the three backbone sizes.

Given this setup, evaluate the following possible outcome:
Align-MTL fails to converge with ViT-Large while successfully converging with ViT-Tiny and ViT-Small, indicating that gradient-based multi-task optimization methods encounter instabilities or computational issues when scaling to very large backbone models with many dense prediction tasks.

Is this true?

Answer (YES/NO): NO